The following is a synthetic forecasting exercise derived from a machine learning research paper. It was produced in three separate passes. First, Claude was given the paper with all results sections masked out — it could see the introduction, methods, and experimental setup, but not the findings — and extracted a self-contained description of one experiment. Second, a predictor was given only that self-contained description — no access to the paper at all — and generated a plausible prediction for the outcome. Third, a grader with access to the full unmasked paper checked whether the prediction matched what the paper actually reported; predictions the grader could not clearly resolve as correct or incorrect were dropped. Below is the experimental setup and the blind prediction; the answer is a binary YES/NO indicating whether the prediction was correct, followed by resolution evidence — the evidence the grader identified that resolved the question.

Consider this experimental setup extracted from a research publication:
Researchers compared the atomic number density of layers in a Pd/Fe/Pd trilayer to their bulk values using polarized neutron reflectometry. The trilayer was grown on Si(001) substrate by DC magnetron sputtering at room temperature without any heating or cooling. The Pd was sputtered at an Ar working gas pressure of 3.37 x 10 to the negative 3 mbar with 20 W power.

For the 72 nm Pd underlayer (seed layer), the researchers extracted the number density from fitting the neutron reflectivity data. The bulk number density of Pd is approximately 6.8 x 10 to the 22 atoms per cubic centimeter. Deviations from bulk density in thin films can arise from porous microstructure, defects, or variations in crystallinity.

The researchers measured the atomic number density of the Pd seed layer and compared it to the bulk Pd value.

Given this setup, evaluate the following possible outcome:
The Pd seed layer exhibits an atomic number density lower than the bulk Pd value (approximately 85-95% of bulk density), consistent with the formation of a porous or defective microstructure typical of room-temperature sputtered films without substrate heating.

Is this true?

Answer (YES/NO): NO